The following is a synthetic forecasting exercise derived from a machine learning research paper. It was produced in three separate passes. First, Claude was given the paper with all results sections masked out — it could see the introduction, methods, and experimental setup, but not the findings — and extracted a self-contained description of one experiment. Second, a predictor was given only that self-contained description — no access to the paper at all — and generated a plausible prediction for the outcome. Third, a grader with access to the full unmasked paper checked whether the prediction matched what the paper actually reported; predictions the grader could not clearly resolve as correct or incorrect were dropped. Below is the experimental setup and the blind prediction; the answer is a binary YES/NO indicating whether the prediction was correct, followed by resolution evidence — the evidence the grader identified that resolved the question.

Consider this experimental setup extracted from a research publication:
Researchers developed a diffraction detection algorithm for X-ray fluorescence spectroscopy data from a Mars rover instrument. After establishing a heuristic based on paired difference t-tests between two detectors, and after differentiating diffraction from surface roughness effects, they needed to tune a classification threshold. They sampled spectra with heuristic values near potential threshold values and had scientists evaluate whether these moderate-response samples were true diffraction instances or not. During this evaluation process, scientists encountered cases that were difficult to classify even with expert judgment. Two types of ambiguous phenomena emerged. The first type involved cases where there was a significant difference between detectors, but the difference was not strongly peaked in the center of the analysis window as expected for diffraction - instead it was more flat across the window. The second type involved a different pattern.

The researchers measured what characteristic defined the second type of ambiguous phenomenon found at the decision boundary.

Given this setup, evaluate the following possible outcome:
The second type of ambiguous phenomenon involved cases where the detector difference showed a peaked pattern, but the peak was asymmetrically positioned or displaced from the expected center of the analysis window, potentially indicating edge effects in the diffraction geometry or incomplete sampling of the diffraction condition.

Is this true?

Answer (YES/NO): NO